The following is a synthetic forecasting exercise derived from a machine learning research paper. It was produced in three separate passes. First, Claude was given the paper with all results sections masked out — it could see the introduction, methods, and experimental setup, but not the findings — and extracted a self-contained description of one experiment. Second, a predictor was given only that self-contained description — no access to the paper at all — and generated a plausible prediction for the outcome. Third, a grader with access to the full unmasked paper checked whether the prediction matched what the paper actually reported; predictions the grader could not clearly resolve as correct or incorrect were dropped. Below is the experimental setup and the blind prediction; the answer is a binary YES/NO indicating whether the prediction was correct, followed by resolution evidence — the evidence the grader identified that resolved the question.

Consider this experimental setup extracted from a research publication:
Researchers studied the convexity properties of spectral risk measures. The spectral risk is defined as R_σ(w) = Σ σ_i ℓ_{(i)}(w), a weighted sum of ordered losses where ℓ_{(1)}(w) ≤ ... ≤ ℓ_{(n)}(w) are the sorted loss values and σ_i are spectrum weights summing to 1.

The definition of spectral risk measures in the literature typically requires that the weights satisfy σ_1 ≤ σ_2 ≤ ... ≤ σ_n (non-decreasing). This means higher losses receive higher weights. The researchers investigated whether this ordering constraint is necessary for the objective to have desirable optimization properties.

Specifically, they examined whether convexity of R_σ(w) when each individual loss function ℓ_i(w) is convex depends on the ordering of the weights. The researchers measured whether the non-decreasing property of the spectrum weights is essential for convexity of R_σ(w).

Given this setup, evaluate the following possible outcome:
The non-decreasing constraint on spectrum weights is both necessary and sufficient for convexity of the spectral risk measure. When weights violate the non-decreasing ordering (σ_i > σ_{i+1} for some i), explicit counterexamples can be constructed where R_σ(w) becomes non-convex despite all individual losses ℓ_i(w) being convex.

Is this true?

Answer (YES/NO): NO